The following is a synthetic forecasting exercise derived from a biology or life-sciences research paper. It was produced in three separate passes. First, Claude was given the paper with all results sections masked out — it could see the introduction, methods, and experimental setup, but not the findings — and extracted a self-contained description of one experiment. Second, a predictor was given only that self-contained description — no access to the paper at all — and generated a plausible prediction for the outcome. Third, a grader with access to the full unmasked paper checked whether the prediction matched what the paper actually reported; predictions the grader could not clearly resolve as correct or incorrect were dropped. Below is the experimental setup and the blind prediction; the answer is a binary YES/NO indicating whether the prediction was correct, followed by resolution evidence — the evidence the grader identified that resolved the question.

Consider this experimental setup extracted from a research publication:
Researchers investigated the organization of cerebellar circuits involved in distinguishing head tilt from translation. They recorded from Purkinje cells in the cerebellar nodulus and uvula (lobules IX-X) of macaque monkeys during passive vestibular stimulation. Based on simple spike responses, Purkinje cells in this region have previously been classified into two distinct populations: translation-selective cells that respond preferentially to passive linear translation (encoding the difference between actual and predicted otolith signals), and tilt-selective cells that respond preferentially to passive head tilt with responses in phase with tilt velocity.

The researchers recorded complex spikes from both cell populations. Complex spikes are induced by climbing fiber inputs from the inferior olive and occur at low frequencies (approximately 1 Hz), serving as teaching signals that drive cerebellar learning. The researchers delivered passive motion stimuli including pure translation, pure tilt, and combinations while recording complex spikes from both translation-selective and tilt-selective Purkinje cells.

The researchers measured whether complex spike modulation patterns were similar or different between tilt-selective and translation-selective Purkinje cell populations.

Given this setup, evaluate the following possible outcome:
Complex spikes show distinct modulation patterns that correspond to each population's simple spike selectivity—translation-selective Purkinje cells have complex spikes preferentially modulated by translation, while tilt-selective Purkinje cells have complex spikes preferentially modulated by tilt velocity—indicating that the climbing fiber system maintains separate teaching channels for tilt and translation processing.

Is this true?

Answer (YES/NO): NO